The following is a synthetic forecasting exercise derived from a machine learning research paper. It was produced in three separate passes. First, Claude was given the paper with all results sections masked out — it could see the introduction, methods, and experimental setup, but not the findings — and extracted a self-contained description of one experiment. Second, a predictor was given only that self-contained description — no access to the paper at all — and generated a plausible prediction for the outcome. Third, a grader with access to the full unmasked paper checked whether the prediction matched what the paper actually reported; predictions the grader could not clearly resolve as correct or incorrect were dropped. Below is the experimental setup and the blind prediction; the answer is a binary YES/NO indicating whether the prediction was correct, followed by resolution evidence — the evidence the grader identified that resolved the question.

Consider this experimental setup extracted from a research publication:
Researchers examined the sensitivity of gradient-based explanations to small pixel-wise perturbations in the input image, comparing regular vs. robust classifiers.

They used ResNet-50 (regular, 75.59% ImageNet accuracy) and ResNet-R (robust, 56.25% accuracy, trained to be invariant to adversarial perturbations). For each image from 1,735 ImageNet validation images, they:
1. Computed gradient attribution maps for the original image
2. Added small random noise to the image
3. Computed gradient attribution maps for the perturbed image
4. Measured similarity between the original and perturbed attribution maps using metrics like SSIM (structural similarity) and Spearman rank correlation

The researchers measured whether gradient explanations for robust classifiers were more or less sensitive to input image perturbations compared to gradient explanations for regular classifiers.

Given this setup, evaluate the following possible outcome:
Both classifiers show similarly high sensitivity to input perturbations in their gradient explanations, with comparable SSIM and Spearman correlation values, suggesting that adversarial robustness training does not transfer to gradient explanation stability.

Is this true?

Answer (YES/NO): NO